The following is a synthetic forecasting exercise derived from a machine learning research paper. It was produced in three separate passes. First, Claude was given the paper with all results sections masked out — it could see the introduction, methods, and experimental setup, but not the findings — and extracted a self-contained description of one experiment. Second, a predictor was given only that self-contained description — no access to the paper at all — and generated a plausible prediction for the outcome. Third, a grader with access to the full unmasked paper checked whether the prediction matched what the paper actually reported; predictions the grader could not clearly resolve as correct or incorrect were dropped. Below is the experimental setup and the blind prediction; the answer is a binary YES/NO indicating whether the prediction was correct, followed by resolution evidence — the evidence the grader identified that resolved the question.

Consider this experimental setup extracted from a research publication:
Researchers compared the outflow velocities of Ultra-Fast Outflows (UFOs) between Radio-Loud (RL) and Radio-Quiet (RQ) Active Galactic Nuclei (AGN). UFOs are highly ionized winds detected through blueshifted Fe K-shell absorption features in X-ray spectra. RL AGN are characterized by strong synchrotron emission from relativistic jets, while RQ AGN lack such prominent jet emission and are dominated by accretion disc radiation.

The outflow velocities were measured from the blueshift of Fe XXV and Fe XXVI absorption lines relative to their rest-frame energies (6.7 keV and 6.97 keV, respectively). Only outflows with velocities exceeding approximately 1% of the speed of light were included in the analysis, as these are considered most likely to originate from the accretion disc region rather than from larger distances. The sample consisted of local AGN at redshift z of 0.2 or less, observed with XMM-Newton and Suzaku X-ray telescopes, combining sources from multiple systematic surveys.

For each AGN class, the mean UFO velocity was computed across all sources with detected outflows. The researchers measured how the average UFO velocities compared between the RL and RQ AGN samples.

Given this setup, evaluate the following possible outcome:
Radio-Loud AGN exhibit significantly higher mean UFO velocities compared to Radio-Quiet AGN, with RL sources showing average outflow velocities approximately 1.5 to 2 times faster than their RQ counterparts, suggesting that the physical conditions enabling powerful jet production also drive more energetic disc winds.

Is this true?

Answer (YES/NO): NO